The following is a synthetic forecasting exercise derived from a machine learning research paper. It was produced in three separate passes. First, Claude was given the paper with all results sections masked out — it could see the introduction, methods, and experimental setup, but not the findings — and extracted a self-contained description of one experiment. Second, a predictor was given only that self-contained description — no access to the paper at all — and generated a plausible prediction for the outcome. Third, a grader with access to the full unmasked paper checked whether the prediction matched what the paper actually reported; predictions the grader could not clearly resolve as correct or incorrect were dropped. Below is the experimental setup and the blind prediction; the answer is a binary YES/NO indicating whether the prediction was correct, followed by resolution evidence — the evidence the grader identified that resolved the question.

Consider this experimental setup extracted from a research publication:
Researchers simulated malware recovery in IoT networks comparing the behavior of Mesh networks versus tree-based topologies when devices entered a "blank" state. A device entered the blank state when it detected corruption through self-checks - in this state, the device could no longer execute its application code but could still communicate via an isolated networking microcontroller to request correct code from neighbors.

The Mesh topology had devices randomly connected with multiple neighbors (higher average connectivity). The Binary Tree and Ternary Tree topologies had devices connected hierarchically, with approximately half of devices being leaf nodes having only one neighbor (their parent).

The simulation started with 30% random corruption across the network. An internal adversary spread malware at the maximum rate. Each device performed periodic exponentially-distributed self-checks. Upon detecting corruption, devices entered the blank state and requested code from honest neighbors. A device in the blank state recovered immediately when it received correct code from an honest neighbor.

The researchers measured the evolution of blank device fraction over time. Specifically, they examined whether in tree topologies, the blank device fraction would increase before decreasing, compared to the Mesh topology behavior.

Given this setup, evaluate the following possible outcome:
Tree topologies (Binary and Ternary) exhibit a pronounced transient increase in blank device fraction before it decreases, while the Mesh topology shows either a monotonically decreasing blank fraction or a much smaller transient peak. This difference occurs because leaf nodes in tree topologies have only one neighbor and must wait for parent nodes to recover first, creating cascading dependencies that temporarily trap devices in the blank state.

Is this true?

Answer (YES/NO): YES